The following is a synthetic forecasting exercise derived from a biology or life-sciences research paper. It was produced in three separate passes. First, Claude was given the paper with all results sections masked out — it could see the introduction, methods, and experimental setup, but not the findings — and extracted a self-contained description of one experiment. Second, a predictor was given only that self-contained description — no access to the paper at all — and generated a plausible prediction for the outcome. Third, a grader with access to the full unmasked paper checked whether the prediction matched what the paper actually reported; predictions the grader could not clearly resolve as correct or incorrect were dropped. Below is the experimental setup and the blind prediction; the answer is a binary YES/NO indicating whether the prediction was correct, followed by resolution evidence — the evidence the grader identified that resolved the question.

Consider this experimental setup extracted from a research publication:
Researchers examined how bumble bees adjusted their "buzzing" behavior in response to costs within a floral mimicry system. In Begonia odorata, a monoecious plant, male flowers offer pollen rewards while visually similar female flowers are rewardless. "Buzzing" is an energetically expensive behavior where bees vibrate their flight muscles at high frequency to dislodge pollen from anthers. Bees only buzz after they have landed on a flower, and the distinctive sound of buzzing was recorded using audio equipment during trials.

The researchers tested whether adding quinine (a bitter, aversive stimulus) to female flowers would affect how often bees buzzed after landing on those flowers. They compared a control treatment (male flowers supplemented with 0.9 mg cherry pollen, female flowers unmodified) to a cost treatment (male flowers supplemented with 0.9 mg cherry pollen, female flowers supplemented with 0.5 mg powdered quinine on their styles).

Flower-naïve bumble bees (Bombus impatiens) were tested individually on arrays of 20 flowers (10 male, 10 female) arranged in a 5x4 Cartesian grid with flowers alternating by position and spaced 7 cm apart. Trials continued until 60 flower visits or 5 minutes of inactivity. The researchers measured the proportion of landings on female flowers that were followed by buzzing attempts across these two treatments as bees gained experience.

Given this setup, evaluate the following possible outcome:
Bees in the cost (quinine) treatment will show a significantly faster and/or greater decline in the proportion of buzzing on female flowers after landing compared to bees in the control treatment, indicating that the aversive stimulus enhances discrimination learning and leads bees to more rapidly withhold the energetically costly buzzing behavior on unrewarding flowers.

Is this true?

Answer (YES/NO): NO